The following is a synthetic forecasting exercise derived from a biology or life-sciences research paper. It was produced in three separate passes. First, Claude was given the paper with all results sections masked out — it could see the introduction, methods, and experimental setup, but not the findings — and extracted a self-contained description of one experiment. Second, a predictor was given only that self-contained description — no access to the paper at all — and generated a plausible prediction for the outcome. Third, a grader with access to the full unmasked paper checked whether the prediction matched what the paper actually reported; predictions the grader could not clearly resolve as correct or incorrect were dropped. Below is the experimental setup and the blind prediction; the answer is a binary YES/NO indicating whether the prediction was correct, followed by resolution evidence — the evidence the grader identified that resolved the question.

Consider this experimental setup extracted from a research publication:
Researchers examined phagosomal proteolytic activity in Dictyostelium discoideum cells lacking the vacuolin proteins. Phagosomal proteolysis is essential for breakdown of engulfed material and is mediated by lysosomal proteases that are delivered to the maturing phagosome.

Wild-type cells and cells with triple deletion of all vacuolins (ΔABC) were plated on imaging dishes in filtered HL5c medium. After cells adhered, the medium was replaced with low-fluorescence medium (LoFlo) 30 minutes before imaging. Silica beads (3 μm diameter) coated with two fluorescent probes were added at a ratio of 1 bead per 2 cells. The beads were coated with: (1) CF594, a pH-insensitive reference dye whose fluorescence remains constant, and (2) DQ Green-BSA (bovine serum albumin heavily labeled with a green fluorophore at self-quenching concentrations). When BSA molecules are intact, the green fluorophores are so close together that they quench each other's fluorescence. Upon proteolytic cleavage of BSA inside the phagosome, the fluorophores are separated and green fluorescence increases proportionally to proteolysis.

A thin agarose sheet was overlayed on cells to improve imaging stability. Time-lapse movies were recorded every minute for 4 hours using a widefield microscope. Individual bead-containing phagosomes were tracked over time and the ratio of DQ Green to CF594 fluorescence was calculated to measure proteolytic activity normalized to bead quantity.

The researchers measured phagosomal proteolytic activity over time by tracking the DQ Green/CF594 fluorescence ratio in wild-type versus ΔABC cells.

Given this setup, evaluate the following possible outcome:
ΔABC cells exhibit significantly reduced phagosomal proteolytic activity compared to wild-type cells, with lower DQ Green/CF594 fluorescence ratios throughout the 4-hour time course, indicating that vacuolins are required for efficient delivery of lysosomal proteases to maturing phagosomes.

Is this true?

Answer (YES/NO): NO